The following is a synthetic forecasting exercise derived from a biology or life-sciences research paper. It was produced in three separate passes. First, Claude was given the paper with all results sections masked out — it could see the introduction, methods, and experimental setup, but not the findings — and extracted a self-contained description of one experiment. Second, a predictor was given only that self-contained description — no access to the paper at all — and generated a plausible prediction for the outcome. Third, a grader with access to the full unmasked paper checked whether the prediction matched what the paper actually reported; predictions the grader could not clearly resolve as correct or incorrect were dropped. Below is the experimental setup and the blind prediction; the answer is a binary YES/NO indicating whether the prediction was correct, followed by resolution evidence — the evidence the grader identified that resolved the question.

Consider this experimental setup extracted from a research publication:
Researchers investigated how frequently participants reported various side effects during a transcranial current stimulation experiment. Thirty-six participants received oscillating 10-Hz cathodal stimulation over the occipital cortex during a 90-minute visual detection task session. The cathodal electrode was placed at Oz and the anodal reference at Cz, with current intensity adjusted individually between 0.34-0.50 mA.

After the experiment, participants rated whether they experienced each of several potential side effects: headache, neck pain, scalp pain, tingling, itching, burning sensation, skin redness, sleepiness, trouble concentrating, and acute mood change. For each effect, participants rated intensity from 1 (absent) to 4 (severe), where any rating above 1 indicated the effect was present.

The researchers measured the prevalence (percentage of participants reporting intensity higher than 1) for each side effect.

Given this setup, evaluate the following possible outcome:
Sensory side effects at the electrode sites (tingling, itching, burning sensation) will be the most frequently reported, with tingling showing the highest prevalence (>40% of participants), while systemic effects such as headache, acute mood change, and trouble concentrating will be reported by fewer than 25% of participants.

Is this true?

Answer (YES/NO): NO